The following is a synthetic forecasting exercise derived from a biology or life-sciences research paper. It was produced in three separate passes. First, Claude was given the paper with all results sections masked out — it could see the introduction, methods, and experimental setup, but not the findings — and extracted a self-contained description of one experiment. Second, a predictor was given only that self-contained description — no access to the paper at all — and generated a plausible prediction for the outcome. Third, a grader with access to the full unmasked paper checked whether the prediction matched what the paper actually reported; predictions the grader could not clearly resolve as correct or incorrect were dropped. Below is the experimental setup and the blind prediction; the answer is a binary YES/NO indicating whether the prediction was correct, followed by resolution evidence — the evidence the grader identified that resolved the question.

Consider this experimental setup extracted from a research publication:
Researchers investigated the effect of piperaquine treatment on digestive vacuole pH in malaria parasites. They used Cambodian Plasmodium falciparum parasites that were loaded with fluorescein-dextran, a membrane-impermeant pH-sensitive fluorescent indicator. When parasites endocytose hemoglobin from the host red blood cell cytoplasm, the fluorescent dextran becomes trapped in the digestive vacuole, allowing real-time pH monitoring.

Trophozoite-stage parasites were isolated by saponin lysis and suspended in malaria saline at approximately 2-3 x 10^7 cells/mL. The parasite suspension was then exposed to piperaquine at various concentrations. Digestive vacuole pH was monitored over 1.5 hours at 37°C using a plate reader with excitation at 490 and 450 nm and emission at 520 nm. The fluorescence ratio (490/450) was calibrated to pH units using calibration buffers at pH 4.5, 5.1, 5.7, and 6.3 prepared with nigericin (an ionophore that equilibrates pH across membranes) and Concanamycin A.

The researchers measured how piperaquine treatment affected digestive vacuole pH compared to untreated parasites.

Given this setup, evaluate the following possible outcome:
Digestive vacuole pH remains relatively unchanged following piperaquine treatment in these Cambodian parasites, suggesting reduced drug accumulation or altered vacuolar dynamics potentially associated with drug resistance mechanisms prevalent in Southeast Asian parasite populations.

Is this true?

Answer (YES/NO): YES